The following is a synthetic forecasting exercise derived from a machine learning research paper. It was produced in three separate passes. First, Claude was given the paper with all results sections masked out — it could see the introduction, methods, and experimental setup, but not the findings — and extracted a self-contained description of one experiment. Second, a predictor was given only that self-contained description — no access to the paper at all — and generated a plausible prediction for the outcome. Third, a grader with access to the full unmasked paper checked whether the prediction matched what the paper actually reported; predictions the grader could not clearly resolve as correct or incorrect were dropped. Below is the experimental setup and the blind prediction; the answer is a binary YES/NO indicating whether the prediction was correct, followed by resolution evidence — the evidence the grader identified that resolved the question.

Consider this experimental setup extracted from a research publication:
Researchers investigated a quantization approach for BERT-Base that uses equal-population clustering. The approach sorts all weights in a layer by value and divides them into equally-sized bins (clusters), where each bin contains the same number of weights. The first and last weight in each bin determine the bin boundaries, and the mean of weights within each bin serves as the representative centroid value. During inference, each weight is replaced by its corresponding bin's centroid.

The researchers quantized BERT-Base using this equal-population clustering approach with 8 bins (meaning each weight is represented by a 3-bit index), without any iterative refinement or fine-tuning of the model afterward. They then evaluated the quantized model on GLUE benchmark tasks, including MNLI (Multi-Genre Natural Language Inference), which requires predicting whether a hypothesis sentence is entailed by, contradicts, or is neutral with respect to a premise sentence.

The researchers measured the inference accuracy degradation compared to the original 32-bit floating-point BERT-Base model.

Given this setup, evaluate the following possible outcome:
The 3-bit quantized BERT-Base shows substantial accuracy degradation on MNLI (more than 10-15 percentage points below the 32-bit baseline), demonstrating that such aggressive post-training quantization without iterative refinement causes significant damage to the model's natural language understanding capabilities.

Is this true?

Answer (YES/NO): NO